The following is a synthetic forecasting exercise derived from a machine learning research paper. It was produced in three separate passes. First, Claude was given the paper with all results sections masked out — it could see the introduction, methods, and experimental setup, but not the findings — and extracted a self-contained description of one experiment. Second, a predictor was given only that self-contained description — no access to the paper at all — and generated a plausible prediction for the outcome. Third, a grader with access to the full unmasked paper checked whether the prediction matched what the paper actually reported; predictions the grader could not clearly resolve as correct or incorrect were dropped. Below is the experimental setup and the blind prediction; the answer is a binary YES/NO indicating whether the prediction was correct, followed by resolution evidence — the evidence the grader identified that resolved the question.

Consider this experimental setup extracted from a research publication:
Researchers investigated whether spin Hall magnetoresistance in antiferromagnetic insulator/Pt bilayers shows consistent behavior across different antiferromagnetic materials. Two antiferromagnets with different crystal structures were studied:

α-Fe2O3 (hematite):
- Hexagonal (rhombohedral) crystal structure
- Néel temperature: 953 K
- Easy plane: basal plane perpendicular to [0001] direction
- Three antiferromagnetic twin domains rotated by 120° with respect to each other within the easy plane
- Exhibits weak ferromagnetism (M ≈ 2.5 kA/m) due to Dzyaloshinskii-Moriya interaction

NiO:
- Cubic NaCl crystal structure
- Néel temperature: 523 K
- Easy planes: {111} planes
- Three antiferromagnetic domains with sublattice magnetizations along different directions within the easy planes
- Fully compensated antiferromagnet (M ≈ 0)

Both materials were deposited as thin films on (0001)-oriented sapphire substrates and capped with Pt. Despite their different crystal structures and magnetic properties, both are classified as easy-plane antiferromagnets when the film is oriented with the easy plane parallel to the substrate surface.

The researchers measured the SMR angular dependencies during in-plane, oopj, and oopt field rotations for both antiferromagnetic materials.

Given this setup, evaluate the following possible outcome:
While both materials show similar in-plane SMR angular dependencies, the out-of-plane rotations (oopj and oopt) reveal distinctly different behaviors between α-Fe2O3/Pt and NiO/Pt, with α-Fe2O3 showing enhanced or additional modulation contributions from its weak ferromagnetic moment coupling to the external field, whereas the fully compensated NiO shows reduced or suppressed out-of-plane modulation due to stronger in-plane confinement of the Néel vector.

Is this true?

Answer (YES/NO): NO